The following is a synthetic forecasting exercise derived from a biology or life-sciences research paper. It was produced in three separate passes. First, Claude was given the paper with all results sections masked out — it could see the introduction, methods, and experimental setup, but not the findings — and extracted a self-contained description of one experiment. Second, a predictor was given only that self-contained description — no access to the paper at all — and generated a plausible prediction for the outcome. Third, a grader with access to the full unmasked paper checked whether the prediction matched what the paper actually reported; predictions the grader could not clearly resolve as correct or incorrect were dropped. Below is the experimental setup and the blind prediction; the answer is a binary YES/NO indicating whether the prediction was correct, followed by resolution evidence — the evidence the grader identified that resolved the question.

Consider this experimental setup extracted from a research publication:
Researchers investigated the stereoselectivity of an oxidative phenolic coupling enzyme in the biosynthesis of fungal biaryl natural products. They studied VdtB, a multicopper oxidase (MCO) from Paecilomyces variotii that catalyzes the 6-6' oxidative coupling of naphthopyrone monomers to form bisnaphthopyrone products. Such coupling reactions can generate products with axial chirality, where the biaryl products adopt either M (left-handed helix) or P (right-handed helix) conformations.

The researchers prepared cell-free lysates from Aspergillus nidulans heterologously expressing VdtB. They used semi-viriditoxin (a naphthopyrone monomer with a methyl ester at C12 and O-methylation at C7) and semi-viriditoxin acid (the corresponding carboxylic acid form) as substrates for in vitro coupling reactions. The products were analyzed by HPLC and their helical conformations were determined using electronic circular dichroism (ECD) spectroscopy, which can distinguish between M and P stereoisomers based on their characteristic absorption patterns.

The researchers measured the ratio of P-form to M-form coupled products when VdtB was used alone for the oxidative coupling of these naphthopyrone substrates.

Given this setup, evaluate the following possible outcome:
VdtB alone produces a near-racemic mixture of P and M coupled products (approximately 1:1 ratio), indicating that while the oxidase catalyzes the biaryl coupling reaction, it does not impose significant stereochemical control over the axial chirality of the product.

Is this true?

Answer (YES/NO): NO